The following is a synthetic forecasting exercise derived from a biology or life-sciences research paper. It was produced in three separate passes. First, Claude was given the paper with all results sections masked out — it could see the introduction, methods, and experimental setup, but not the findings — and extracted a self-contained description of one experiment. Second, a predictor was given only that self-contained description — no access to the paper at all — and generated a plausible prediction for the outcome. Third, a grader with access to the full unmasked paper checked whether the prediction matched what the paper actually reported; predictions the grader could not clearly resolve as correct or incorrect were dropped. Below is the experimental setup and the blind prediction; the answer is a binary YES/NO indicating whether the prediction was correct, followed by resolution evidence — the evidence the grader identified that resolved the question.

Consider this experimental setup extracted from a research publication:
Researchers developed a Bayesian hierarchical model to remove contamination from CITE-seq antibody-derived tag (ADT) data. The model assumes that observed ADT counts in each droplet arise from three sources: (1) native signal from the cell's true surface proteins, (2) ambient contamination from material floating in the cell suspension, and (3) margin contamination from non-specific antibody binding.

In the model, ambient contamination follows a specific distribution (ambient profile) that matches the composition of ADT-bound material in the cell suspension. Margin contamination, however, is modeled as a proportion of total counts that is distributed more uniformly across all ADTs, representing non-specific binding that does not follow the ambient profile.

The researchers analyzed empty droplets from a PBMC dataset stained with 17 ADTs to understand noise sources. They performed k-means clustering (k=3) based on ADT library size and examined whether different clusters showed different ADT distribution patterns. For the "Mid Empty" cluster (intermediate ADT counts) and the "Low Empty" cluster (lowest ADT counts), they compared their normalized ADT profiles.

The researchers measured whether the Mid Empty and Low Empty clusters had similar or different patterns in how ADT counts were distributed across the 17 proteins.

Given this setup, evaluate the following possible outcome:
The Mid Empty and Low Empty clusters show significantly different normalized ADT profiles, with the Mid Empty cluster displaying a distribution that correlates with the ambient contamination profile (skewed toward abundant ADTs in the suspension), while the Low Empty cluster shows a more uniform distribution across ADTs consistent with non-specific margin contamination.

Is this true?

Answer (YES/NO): NO